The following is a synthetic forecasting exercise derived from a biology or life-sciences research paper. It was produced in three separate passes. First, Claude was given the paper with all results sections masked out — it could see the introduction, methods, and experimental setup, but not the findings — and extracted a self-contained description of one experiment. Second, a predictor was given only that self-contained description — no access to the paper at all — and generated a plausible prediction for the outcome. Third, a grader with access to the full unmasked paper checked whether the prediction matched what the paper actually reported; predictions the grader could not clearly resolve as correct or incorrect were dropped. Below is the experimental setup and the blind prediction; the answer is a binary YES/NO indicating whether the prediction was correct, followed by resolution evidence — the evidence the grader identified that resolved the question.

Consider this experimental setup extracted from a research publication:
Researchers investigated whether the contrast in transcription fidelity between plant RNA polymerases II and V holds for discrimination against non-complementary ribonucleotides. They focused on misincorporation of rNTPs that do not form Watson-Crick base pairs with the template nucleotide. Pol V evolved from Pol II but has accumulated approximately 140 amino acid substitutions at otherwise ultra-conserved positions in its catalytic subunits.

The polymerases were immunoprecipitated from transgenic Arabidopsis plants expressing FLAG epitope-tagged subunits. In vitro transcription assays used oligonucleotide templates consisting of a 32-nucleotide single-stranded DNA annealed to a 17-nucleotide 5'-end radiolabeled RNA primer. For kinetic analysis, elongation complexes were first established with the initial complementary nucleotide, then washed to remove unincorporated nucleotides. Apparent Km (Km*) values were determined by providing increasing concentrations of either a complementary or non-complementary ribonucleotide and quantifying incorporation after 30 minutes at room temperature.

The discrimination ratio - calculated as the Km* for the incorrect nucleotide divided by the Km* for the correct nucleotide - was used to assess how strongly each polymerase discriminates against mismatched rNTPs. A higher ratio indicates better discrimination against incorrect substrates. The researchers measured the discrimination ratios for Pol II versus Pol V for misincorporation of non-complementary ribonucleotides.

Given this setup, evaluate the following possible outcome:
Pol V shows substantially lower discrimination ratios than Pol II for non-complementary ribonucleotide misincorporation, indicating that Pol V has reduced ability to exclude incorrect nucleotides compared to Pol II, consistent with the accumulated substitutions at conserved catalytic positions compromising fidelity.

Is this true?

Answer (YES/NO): NO